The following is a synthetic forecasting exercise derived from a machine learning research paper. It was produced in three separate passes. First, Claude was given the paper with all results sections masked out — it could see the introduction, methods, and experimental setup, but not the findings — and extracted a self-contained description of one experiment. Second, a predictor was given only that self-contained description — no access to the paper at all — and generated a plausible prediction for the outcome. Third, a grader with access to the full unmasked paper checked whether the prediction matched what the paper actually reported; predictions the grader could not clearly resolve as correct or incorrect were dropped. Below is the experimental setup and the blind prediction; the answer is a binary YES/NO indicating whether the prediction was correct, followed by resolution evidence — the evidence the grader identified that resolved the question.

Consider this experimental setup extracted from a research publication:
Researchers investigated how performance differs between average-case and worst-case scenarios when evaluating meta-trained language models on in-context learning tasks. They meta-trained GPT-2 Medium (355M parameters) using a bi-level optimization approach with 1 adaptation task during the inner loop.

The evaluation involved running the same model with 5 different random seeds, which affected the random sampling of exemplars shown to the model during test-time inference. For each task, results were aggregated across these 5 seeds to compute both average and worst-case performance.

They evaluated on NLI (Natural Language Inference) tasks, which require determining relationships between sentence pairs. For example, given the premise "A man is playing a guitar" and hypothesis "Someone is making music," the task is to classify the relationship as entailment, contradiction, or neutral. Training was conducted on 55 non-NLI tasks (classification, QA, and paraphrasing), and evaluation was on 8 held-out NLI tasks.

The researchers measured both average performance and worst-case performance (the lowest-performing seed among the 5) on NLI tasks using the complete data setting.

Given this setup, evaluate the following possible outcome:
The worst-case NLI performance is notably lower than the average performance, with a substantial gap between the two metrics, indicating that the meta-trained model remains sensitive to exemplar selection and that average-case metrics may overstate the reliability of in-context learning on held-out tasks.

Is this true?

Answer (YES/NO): NO